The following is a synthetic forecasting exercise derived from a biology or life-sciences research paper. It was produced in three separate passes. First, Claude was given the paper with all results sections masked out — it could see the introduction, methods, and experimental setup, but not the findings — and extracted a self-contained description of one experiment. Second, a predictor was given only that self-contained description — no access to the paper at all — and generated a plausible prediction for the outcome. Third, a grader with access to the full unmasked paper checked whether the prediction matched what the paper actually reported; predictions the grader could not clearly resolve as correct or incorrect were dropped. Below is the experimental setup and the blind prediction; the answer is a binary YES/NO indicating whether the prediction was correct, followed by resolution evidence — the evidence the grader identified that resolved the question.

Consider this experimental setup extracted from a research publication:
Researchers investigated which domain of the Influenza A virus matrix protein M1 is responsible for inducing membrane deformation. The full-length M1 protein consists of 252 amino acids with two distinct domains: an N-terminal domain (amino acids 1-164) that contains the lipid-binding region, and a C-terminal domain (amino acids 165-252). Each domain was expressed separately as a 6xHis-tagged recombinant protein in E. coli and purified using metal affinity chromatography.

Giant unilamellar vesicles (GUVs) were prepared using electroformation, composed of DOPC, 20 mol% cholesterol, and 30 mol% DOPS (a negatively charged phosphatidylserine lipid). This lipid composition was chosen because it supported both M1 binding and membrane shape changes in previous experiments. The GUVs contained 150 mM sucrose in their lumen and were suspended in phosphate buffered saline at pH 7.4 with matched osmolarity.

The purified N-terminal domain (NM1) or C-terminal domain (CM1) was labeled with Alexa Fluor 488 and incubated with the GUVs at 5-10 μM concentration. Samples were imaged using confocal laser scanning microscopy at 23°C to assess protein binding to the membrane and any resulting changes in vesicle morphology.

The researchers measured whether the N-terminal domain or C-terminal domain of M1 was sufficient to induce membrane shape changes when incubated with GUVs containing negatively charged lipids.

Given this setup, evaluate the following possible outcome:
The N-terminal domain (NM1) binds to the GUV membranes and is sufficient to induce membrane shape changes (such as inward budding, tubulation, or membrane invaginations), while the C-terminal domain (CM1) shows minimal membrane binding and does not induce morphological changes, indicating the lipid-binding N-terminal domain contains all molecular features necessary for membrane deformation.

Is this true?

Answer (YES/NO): YES